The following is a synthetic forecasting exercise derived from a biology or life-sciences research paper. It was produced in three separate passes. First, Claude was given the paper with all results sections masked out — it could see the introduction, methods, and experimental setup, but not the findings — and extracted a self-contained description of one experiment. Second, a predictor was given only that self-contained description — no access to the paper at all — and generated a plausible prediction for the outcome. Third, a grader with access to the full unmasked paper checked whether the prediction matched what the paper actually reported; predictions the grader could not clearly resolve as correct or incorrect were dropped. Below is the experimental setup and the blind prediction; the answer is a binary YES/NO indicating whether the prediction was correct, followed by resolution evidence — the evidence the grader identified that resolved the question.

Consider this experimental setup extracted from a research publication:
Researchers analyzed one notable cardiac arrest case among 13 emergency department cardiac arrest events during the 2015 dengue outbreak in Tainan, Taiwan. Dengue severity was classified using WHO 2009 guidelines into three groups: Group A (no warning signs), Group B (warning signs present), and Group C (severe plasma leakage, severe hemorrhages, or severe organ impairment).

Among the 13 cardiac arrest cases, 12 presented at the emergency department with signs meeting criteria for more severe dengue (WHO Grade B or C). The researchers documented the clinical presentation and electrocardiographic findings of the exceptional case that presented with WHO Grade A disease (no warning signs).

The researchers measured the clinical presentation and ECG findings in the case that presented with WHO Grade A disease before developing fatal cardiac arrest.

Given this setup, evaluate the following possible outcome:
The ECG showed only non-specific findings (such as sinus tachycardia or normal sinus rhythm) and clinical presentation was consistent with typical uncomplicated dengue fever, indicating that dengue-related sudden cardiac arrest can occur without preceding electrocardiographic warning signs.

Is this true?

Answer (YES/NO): NO